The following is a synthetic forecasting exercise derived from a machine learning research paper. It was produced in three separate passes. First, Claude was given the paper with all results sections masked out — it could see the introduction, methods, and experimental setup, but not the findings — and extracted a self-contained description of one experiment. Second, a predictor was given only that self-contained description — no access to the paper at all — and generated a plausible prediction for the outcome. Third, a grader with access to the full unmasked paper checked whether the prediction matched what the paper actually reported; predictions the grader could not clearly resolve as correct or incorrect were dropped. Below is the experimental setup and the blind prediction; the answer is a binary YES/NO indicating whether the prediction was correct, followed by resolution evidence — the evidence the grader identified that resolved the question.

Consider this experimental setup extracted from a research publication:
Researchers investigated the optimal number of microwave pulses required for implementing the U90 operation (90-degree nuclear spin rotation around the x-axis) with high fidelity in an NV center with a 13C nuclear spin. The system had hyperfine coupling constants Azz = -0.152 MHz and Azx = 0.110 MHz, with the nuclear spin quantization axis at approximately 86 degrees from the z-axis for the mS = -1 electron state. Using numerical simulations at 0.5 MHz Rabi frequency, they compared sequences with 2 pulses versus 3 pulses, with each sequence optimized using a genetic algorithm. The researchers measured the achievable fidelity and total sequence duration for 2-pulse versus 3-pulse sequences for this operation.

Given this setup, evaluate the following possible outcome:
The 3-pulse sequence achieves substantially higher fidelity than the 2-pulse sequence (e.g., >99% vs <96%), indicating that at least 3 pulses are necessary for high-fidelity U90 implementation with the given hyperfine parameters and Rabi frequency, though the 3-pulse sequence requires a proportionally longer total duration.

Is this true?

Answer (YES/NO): NO